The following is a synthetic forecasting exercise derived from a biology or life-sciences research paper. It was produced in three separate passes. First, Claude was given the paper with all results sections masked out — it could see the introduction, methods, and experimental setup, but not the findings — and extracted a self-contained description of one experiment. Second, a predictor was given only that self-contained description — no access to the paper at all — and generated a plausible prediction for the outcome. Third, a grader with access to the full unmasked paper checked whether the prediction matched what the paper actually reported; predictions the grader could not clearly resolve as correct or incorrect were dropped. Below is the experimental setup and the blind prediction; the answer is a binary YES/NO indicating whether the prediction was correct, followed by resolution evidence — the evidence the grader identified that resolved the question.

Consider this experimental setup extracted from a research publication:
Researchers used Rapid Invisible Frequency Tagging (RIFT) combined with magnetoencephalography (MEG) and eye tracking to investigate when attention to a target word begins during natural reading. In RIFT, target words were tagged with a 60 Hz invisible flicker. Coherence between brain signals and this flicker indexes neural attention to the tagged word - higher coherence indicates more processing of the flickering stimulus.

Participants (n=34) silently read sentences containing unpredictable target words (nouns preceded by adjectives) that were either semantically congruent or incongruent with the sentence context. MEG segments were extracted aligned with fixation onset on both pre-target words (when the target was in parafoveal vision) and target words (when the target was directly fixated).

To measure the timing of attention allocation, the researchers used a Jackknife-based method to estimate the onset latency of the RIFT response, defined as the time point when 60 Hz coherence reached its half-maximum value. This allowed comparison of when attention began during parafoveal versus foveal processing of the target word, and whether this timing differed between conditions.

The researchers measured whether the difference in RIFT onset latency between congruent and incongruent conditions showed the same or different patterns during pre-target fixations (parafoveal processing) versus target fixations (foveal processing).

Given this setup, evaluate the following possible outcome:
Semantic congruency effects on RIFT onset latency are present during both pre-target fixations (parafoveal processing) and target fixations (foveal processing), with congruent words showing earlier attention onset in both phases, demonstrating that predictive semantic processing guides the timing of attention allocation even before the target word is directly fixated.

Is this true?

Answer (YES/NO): NO